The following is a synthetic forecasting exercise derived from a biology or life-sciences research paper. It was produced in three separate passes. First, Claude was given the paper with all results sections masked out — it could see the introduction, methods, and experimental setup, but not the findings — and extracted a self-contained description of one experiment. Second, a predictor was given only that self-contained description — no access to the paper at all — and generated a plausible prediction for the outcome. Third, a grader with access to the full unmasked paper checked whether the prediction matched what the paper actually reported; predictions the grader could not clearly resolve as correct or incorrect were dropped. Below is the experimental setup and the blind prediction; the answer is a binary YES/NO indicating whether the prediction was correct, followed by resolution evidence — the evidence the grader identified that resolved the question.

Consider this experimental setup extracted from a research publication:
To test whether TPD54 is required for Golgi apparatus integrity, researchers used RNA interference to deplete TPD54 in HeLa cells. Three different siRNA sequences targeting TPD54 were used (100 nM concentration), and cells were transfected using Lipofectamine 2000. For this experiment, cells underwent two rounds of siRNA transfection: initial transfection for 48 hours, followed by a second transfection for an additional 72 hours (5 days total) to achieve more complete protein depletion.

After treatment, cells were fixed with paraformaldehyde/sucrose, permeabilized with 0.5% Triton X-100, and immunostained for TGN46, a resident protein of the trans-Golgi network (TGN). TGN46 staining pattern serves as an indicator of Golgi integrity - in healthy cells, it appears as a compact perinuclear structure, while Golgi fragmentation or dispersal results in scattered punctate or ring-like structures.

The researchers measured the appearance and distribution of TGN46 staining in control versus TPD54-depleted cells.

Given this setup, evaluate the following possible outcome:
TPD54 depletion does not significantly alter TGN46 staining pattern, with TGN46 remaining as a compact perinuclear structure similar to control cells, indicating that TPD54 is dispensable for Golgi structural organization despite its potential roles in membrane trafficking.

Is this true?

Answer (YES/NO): NO